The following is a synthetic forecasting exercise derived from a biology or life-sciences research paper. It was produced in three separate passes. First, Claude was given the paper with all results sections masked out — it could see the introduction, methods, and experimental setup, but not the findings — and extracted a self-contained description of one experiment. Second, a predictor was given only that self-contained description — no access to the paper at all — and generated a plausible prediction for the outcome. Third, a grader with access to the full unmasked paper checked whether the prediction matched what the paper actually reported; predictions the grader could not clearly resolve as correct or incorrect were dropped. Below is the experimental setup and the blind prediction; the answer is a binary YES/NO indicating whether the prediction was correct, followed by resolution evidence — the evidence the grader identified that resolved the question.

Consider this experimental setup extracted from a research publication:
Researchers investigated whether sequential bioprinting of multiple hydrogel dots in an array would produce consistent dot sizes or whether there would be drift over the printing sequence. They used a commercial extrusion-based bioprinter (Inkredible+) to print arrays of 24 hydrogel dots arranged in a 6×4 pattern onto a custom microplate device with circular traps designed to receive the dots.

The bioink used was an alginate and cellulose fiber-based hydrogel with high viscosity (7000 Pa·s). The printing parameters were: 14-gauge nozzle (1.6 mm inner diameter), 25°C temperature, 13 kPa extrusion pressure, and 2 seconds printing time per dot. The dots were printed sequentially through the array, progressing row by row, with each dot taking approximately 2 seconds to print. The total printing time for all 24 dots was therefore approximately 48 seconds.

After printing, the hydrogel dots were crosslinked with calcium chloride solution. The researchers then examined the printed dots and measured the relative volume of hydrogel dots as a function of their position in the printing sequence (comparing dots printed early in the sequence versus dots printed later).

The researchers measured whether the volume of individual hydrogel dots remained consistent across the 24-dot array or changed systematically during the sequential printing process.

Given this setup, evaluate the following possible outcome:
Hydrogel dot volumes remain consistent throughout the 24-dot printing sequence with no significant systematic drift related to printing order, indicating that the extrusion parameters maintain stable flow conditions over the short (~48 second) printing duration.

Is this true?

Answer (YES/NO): NO